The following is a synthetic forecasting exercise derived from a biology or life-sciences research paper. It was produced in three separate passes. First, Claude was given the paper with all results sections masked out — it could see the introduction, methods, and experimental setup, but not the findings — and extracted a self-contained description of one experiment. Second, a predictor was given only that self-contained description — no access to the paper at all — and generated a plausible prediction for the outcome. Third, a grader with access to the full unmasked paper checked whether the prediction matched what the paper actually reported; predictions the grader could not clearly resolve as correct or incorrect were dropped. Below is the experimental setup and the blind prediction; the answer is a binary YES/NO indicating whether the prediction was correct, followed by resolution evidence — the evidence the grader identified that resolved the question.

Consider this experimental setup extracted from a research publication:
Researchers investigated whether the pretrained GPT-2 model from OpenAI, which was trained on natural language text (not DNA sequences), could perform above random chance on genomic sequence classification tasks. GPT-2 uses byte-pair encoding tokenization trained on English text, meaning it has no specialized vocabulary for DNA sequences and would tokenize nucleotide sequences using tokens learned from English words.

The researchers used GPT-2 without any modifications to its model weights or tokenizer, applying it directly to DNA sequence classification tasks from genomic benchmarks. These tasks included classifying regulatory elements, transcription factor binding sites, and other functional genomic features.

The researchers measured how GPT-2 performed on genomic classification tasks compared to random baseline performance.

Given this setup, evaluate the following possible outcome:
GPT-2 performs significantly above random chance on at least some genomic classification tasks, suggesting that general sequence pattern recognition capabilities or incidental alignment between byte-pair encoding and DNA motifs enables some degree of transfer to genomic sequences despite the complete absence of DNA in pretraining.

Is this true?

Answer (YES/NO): YES